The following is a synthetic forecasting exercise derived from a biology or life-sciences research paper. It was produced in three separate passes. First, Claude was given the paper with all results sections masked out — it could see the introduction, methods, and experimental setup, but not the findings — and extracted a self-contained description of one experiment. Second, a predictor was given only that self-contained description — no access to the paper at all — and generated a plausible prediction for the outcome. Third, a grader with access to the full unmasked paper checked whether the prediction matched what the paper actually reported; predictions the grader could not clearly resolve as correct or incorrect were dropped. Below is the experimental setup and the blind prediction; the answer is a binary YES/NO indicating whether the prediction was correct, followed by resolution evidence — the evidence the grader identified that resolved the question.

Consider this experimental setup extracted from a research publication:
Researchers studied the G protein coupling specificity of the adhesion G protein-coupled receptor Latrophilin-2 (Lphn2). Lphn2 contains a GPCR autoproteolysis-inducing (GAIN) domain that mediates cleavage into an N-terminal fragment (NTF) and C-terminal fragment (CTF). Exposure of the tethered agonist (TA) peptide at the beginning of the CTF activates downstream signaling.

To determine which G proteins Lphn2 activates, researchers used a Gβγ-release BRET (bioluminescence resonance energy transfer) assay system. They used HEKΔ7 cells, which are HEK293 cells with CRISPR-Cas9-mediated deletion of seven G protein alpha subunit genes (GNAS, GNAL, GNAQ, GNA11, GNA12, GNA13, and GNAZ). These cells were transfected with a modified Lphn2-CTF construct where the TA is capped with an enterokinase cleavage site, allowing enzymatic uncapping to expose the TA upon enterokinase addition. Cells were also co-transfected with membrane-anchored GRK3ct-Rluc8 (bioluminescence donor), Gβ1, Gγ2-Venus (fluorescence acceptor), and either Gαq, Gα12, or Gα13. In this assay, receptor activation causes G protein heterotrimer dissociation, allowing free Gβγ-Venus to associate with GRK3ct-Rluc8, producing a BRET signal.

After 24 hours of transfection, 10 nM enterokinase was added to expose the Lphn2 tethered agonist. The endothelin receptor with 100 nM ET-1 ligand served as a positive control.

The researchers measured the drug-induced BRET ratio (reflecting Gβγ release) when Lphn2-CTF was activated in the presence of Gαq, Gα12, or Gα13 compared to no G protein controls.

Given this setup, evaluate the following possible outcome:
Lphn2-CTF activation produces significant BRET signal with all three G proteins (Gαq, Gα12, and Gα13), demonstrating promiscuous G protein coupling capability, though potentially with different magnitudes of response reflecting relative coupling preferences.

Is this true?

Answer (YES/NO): NO